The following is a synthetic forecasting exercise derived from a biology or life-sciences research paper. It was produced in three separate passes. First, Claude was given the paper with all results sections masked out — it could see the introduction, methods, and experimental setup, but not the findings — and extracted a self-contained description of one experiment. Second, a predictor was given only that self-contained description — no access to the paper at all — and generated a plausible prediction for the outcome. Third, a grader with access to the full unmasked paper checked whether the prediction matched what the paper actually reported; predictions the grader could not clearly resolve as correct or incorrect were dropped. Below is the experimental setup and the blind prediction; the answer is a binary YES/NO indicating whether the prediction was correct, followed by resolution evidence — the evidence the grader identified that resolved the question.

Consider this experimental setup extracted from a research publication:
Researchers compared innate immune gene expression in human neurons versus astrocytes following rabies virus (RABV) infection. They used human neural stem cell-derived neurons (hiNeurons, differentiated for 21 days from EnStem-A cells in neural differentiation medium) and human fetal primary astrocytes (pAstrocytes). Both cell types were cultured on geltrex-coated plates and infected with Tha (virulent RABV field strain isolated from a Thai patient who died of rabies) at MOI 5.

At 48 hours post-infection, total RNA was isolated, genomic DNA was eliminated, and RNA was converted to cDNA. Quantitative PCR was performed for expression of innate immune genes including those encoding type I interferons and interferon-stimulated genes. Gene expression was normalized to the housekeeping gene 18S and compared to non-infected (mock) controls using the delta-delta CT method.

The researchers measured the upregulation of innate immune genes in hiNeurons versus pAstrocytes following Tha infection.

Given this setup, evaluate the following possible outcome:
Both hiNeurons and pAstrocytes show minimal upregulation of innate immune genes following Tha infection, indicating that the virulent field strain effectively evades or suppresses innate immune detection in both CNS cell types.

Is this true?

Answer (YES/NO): NO